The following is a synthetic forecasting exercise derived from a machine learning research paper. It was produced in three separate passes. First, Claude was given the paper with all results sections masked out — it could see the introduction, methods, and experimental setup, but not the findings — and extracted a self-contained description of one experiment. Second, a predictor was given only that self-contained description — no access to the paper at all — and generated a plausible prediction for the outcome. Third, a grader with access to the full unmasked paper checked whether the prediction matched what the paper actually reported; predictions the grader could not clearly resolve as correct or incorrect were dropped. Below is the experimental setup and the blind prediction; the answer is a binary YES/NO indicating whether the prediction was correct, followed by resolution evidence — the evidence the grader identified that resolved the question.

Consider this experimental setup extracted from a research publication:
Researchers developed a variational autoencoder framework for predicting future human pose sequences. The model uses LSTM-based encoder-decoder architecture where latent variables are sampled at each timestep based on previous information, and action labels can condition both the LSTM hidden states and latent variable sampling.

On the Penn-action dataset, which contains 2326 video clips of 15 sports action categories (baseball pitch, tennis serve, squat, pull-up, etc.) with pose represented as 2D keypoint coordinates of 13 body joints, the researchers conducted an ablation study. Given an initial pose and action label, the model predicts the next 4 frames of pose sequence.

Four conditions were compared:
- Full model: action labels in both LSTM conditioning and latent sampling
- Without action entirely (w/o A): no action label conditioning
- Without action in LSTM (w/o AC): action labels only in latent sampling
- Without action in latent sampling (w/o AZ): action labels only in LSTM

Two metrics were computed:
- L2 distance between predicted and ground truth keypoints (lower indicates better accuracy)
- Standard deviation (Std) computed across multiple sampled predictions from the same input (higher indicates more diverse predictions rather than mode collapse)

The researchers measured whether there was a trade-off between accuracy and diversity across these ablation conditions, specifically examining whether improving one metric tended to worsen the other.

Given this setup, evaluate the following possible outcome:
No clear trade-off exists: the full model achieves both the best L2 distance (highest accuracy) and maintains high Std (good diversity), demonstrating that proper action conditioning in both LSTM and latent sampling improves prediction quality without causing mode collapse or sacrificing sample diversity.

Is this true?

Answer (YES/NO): YES